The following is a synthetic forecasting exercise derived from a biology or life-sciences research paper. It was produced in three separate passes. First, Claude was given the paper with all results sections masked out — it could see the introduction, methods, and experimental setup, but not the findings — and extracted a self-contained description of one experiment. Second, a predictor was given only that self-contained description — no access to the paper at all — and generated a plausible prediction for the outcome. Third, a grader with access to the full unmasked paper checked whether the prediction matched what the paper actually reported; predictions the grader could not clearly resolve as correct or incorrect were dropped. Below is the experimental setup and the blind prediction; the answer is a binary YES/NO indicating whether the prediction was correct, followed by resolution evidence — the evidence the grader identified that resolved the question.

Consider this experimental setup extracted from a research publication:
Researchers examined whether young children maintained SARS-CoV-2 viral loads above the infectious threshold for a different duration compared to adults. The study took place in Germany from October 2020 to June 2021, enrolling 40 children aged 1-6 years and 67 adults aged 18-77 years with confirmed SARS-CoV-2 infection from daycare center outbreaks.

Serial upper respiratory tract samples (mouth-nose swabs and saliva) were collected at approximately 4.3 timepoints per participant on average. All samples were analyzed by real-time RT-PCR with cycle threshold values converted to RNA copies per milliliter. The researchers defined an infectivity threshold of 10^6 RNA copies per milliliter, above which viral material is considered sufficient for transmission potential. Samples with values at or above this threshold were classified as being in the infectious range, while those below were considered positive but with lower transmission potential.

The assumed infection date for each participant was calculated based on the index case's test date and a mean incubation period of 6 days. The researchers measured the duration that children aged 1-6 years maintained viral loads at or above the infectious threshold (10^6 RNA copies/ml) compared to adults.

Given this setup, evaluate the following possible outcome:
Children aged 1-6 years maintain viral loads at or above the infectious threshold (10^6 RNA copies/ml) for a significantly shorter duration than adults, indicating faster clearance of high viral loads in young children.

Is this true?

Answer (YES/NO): NO